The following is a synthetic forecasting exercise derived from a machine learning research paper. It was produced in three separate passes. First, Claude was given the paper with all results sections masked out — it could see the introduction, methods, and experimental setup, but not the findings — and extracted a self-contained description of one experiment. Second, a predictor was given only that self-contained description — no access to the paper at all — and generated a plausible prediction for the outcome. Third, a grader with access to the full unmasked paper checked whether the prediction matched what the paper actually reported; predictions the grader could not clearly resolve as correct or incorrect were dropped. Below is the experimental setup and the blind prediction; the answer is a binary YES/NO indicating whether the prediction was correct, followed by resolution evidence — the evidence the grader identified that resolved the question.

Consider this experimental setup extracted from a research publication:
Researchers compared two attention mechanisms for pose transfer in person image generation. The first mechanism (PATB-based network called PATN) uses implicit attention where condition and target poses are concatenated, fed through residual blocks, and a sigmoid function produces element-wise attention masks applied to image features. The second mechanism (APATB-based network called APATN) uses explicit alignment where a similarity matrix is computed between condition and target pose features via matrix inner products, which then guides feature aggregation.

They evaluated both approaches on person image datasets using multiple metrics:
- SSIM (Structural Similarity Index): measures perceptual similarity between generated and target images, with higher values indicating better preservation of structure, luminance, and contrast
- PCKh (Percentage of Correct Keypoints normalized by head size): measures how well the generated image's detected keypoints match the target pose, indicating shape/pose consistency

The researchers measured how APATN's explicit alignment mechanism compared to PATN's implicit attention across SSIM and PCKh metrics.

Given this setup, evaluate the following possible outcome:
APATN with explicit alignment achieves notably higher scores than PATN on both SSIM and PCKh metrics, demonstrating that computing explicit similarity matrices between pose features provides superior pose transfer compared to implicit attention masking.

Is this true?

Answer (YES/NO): NO